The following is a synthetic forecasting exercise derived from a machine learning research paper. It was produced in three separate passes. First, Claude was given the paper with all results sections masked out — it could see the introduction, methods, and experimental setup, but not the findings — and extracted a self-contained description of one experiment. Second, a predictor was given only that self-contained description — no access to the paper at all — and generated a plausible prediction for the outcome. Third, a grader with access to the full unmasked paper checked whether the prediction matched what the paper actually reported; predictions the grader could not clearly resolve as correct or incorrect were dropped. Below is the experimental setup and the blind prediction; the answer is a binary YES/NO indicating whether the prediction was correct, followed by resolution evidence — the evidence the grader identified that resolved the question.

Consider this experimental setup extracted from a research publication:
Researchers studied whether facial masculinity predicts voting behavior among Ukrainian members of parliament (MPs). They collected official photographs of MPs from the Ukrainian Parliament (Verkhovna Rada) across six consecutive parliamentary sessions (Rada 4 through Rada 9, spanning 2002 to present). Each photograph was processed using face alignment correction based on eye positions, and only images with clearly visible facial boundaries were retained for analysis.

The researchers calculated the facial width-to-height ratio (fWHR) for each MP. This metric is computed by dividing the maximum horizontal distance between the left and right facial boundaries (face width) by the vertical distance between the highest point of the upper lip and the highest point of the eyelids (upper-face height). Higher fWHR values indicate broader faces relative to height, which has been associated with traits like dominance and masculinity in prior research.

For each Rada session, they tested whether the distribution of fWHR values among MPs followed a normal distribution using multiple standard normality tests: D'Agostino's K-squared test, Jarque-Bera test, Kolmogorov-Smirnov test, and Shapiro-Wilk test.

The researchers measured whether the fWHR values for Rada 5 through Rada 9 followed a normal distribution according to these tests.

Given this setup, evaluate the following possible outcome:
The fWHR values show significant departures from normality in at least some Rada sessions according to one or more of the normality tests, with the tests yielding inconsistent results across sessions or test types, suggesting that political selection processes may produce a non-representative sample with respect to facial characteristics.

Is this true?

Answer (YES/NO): NO